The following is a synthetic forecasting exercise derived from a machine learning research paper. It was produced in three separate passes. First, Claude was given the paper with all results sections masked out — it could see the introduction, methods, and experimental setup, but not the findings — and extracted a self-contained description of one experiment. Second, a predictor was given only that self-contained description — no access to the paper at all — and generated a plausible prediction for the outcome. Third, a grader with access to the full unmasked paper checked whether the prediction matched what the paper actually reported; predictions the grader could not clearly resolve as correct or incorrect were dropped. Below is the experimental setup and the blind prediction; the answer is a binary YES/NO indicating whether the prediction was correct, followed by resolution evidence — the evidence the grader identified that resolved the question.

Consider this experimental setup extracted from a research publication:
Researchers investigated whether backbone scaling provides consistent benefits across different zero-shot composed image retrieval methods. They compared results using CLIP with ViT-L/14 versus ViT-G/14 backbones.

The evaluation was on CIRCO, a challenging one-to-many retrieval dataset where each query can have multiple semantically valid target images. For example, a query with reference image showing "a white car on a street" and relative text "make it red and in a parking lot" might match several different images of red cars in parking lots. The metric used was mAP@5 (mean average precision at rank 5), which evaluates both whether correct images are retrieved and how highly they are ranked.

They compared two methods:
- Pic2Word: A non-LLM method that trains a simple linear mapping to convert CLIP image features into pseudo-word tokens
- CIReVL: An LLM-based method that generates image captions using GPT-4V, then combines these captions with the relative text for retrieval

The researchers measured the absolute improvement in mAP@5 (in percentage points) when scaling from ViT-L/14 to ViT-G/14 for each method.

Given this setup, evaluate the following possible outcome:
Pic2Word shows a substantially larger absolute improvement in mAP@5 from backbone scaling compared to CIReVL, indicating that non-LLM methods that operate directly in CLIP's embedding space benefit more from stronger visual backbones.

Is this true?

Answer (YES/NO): NO